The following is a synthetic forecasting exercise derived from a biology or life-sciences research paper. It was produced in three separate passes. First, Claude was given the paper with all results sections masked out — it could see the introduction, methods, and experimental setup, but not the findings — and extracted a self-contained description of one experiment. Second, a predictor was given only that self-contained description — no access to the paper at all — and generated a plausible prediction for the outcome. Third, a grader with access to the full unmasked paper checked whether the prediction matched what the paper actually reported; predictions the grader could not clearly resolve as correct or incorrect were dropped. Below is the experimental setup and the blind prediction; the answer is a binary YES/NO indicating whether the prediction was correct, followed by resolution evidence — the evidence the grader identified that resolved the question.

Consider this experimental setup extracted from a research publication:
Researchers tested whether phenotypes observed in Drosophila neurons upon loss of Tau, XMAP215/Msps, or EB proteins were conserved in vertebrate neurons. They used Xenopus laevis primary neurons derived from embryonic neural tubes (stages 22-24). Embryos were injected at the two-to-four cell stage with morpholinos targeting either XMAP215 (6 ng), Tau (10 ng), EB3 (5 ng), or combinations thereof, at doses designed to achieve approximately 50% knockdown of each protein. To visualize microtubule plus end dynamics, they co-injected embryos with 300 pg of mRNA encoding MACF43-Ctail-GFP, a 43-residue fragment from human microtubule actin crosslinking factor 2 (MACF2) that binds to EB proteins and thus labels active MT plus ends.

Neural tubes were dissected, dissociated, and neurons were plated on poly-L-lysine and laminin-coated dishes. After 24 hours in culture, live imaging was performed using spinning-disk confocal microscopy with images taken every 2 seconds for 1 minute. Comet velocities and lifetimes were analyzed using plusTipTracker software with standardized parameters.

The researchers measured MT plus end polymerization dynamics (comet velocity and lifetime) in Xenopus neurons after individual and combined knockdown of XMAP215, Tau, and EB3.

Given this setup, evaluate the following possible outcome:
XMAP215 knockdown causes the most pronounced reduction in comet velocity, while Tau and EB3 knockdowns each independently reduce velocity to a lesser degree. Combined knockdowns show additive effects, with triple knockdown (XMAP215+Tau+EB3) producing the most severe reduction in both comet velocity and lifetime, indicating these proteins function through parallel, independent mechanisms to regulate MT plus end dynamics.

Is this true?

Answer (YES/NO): NO